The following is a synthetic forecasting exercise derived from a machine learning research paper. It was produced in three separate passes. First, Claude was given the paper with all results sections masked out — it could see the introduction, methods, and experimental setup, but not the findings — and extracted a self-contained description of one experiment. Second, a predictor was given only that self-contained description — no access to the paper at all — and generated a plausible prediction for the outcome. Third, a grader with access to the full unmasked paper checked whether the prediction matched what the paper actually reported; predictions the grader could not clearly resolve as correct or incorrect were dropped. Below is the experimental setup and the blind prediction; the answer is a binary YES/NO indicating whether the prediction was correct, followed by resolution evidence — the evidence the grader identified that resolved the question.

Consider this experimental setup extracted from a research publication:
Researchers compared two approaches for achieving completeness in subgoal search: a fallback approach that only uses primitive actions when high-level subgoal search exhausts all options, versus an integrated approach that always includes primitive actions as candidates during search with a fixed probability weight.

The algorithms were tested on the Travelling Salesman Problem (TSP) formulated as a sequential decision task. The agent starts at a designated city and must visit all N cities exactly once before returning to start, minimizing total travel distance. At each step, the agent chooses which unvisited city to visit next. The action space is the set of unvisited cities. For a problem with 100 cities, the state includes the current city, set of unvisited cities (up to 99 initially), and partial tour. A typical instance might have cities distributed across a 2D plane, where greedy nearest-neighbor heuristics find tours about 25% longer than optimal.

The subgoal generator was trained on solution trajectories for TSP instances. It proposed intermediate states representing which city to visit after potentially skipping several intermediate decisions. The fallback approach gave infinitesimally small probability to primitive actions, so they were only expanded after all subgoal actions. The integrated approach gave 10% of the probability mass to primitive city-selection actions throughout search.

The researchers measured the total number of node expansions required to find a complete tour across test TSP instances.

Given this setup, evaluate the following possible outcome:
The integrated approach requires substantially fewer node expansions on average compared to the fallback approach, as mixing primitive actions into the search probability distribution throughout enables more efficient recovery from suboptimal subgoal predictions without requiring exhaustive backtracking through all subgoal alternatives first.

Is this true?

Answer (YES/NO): NO